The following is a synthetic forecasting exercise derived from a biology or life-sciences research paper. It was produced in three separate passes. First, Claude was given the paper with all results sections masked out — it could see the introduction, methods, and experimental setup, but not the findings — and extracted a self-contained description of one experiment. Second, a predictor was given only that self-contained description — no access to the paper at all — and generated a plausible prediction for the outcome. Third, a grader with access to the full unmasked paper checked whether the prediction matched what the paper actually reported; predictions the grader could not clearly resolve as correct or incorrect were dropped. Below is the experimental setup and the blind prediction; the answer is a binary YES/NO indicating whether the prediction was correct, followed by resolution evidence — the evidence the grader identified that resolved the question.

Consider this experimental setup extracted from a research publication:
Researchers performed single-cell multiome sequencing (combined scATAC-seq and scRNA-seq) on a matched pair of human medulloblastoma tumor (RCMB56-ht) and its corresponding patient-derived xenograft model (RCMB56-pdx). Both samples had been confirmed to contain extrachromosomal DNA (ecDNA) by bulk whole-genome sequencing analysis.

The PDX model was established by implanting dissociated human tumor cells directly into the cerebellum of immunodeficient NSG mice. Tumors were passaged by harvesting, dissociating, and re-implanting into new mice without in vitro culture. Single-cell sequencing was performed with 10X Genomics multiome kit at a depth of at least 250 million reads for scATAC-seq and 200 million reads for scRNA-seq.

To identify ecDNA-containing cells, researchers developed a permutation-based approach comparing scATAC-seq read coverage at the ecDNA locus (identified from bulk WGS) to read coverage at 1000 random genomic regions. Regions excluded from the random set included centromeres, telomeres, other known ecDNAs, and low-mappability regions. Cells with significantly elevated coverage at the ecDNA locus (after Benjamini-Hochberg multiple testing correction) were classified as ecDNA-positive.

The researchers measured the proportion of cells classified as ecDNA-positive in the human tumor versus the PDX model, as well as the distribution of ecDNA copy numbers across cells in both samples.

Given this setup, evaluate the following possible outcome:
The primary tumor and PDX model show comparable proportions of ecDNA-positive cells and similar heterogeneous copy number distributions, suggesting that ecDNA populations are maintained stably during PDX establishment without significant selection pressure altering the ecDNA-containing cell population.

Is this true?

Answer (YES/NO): NO